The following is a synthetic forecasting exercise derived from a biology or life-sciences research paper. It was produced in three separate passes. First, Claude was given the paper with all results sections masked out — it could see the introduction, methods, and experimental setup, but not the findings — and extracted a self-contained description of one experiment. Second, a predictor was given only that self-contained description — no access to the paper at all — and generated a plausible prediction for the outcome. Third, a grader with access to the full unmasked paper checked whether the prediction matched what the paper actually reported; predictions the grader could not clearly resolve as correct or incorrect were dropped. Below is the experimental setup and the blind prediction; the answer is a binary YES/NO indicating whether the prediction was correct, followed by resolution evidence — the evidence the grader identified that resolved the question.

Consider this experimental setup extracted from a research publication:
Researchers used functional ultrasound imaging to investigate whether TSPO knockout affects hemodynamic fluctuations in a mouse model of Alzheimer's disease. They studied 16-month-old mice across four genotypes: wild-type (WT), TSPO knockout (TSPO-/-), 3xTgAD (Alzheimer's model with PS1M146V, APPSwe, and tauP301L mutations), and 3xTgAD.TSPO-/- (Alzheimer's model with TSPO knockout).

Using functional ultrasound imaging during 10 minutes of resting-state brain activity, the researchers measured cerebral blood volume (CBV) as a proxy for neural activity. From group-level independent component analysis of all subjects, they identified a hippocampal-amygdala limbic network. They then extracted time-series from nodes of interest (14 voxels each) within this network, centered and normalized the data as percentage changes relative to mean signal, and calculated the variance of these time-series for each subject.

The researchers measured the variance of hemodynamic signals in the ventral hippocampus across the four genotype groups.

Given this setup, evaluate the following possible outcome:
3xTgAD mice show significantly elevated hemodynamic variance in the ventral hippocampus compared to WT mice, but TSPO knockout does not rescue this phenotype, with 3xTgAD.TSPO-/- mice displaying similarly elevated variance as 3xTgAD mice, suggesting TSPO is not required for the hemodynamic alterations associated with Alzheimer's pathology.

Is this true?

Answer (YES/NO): NO